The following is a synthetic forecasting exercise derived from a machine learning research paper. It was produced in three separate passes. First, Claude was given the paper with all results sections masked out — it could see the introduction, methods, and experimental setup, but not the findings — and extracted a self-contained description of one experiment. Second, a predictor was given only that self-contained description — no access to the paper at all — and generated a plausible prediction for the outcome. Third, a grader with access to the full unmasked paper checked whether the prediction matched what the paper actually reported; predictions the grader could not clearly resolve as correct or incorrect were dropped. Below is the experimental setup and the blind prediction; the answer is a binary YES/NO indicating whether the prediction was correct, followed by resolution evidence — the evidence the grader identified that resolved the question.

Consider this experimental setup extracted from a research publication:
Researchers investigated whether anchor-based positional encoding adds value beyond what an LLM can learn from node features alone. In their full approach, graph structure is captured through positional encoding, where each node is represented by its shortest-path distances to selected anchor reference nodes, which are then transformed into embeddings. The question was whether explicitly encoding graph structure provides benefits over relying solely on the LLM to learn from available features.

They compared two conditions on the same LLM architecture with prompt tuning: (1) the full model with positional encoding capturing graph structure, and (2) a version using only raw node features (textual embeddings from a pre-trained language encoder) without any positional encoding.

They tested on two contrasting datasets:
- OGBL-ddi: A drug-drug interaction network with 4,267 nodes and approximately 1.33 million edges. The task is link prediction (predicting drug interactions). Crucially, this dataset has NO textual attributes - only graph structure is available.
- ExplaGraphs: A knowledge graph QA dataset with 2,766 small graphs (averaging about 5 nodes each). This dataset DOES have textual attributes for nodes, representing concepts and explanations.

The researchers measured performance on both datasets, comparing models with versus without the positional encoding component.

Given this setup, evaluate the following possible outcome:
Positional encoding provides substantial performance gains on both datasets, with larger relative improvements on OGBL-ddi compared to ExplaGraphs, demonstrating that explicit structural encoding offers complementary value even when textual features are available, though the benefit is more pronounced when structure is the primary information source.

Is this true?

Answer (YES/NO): YES